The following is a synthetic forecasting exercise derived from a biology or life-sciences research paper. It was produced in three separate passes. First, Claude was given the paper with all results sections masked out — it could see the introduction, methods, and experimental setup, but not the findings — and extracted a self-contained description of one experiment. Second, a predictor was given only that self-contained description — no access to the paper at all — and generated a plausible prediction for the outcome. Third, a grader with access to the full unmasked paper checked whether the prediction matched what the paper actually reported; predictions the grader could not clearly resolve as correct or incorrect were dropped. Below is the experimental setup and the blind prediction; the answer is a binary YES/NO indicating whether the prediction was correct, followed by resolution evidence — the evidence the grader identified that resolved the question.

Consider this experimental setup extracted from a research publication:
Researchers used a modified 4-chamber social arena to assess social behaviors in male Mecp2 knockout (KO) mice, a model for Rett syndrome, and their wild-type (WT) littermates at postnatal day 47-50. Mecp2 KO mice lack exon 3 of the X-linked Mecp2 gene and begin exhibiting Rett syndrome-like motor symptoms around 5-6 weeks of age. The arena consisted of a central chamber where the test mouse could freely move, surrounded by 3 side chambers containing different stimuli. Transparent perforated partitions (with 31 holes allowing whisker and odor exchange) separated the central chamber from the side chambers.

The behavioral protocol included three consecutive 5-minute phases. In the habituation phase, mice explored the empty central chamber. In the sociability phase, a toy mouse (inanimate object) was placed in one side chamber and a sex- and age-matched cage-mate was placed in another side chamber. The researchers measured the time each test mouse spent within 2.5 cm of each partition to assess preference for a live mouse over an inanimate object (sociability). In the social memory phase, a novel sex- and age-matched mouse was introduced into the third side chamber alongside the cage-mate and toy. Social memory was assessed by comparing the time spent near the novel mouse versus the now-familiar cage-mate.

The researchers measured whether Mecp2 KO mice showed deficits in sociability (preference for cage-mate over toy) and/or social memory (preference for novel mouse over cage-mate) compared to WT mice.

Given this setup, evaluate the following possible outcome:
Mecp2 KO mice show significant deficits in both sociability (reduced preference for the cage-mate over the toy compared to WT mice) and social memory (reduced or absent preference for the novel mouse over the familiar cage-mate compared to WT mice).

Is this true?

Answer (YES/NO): NO